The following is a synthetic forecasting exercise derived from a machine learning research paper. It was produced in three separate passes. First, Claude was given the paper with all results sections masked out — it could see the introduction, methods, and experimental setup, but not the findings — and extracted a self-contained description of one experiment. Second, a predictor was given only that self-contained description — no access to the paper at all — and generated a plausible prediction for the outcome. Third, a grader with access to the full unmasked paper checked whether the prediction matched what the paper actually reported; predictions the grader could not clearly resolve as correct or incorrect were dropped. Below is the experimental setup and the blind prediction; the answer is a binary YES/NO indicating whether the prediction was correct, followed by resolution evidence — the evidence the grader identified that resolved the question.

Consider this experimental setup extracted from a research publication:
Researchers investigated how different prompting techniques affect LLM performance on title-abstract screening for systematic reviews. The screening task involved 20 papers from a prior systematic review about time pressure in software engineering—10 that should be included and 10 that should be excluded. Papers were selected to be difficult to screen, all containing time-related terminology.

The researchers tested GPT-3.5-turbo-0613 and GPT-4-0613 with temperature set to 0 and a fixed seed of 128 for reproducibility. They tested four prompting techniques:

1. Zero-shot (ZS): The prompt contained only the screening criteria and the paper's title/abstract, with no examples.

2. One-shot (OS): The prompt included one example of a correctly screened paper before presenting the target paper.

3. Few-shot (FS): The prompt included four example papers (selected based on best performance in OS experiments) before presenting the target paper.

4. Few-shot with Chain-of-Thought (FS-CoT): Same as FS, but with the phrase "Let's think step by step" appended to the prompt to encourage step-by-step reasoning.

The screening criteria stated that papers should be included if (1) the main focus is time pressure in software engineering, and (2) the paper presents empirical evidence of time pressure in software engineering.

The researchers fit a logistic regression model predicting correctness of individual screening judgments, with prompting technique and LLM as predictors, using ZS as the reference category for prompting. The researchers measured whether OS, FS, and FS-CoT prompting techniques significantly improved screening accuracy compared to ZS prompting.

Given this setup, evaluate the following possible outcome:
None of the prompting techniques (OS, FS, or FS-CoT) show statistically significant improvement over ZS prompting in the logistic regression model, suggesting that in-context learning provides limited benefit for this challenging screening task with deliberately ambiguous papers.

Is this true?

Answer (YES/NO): NO